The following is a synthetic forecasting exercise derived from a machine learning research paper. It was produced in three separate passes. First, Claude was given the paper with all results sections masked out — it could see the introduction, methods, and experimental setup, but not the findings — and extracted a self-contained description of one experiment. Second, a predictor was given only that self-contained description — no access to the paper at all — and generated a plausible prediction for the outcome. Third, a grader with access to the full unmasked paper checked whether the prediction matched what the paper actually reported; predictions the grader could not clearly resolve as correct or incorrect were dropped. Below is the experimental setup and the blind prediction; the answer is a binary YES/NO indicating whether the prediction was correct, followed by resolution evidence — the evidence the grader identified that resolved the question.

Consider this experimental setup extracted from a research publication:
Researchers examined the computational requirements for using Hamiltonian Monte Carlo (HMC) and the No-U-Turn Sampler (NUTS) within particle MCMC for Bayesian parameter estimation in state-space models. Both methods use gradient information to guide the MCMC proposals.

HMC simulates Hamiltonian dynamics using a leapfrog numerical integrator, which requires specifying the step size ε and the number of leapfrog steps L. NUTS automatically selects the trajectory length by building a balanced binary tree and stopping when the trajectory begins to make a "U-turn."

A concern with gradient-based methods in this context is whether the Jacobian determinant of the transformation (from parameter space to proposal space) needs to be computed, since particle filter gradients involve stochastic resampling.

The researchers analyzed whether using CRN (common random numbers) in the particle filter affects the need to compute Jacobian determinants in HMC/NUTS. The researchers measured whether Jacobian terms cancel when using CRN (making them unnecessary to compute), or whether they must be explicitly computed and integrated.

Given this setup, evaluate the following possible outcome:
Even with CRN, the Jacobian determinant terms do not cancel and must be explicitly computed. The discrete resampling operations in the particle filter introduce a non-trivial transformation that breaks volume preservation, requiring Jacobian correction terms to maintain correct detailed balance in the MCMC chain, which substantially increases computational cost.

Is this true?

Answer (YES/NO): NO